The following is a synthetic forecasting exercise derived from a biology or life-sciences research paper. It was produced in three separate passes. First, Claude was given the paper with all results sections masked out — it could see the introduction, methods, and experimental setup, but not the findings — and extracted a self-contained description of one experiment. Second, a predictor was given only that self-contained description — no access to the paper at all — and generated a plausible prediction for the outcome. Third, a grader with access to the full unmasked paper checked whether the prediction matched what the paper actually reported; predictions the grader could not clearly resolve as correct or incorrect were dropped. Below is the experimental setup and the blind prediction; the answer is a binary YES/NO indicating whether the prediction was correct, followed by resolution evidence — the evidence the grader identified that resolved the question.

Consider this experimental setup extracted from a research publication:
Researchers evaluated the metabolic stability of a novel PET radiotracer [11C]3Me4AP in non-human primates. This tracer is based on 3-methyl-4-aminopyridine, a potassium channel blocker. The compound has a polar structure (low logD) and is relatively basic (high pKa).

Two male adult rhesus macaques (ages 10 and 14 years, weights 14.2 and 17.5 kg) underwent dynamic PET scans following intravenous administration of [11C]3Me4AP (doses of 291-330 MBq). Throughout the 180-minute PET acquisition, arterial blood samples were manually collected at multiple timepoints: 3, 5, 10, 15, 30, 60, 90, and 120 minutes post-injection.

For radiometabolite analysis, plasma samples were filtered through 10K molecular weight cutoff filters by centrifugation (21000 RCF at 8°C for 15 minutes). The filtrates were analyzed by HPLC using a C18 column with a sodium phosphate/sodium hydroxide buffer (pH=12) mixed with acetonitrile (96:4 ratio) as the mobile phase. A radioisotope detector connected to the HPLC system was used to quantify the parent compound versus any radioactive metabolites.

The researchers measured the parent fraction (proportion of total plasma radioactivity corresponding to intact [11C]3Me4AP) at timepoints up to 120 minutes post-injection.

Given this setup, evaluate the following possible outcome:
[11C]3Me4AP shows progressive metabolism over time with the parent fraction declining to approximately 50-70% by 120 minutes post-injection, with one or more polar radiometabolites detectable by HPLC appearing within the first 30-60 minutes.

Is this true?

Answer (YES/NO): NO